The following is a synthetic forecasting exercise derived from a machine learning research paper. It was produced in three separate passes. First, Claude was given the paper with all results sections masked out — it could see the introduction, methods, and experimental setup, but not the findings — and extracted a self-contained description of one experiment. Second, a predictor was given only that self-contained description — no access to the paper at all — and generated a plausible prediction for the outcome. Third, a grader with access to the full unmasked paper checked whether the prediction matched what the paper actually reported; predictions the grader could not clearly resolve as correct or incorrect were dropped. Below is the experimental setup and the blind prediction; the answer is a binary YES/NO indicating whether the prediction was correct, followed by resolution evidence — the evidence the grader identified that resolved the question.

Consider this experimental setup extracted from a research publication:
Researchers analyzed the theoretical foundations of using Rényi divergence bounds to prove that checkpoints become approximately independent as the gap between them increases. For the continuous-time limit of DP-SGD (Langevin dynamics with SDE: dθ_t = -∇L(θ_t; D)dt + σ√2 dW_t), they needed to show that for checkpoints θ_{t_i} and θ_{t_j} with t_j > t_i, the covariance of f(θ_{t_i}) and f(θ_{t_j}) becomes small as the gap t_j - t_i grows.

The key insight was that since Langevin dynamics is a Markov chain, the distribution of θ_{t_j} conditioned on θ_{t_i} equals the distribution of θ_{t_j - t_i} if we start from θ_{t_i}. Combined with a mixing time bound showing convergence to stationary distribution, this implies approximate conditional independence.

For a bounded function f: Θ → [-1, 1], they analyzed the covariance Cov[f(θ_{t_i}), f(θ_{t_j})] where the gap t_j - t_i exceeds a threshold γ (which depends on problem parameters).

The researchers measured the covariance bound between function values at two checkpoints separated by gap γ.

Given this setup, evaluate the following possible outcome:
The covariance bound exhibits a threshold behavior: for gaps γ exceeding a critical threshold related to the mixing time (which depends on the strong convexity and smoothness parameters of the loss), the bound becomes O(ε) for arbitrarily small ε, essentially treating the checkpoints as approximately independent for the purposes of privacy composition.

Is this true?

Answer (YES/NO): NO